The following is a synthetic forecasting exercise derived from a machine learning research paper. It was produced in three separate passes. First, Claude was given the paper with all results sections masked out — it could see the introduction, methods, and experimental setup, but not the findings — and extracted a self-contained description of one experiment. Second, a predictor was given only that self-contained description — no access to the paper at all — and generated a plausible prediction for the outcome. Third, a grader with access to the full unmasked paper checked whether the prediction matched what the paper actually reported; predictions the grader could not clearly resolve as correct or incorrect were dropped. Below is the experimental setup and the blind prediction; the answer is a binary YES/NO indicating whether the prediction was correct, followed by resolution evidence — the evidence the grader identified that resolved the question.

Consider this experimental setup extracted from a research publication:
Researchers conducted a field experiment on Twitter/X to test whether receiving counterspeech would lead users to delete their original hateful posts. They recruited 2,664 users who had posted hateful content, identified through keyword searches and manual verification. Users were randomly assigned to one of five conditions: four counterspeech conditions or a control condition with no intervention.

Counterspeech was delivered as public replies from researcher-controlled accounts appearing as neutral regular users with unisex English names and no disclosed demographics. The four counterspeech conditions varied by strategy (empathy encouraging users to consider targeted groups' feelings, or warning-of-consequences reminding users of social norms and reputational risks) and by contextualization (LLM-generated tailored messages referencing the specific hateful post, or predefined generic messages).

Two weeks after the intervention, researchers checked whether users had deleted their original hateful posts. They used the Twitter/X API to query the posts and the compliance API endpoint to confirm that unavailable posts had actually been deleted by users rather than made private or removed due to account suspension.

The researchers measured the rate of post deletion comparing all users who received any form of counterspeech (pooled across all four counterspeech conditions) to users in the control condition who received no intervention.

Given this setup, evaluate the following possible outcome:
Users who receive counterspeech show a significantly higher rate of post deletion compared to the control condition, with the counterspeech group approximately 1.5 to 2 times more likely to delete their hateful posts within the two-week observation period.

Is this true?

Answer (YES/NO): NO